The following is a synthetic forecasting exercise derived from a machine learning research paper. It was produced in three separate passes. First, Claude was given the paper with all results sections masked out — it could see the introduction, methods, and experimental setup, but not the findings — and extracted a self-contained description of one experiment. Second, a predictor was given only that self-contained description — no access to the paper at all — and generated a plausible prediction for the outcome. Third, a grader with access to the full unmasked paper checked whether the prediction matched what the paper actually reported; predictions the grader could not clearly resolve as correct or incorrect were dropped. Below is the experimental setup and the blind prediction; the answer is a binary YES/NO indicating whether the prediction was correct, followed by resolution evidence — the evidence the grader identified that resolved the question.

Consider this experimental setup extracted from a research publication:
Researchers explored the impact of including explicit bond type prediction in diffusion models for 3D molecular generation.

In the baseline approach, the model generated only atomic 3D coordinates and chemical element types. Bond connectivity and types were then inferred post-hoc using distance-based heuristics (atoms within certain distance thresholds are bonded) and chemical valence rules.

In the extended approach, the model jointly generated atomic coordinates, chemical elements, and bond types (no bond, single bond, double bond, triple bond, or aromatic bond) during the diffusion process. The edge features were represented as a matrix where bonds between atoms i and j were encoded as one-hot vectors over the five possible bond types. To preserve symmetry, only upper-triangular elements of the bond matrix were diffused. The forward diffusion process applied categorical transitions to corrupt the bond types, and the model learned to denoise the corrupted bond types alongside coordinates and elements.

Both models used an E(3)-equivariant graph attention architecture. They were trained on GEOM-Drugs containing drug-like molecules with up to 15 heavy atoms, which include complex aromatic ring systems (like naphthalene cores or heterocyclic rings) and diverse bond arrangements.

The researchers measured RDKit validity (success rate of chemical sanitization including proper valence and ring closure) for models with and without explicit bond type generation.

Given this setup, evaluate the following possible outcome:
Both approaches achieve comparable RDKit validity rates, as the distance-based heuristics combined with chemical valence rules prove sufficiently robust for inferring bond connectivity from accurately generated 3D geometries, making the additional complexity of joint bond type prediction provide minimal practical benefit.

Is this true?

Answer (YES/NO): NO